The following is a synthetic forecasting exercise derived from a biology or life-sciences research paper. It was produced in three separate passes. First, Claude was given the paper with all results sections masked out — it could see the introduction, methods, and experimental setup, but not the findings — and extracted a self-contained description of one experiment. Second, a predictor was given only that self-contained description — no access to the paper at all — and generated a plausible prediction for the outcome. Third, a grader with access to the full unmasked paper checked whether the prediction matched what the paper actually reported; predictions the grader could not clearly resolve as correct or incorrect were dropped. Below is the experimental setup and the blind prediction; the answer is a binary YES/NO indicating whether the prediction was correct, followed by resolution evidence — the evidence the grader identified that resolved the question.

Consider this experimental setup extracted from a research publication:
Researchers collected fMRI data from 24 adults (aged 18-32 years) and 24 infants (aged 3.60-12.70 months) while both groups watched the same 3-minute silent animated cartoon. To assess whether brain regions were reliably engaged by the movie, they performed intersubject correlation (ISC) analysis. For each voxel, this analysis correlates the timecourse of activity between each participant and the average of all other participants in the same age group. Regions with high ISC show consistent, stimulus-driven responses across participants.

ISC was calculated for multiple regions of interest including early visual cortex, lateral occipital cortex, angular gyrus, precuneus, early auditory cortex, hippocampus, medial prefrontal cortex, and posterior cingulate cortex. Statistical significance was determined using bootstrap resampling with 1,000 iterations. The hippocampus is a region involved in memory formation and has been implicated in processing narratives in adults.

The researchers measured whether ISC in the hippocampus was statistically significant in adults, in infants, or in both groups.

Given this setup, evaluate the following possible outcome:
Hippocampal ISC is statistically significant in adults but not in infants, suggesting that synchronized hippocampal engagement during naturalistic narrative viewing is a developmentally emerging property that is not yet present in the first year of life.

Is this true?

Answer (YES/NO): NO